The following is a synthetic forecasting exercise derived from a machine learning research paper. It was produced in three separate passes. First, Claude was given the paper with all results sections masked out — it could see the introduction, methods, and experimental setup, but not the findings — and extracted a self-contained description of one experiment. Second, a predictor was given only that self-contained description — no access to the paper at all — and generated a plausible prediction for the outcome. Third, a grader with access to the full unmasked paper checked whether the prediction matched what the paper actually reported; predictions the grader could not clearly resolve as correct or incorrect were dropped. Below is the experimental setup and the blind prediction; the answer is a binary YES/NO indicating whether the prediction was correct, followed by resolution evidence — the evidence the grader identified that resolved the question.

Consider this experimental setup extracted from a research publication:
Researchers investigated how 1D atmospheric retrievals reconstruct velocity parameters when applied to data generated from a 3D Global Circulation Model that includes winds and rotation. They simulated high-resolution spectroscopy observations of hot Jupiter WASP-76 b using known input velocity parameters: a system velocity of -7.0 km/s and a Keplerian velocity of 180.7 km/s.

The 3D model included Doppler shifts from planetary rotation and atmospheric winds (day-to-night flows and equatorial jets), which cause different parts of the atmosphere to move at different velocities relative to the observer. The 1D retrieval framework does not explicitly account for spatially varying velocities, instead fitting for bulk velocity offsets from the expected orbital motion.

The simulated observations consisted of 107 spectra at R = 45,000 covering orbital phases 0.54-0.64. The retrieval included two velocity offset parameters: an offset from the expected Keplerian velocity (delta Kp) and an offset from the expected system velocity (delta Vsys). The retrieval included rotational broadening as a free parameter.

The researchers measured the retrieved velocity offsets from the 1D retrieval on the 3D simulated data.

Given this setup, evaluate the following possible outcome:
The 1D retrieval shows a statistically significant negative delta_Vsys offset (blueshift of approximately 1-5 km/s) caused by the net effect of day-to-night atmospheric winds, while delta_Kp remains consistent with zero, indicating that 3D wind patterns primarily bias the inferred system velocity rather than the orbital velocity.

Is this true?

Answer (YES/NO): NO